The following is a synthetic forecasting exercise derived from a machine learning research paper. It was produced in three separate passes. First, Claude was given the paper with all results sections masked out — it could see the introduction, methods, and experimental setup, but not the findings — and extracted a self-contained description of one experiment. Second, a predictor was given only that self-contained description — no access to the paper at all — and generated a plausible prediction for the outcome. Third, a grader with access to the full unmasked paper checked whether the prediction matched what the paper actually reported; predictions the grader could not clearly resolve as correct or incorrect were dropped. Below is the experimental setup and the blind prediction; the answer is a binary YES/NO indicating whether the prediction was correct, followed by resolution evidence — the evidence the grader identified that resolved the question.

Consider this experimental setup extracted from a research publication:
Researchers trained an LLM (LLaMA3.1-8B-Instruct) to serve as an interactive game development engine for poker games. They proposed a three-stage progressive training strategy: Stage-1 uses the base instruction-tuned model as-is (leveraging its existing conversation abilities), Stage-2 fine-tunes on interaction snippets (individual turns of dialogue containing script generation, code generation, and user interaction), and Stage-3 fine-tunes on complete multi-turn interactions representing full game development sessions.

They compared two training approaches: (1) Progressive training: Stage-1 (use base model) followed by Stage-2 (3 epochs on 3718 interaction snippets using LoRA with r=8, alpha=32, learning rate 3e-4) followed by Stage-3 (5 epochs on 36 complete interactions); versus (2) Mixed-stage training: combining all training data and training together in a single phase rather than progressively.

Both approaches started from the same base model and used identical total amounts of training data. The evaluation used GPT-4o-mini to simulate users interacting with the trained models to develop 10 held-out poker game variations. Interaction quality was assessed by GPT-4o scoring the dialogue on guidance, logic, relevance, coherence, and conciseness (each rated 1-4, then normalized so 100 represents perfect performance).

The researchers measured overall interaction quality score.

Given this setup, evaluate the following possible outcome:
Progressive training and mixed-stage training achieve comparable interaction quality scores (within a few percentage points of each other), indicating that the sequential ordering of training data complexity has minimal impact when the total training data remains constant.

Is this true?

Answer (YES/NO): NO